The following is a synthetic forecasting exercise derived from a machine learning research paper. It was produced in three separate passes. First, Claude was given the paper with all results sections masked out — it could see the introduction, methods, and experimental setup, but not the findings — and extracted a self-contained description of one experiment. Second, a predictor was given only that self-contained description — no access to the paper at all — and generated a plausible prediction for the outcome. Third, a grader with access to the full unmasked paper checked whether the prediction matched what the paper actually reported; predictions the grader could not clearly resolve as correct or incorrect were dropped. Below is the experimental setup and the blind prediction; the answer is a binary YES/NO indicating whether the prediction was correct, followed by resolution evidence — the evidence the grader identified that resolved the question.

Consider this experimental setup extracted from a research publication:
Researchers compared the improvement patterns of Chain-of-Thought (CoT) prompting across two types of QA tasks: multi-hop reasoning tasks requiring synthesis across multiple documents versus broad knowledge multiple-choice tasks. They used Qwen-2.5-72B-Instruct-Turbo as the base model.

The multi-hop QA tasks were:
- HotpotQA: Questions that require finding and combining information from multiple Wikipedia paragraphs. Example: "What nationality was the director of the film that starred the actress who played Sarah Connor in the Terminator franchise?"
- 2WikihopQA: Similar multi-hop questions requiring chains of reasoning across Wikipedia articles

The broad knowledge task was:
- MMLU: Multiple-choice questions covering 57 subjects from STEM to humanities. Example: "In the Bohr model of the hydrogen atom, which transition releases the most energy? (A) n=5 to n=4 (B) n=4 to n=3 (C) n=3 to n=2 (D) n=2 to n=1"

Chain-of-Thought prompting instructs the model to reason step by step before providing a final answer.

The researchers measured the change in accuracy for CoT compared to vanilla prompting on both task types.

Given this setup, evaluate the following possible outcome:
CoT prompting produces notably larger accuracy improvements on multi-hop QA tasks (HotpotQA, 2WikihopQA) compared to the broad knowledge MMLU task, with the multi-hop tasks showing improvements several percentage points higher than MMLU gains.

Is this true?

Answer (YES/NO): NO